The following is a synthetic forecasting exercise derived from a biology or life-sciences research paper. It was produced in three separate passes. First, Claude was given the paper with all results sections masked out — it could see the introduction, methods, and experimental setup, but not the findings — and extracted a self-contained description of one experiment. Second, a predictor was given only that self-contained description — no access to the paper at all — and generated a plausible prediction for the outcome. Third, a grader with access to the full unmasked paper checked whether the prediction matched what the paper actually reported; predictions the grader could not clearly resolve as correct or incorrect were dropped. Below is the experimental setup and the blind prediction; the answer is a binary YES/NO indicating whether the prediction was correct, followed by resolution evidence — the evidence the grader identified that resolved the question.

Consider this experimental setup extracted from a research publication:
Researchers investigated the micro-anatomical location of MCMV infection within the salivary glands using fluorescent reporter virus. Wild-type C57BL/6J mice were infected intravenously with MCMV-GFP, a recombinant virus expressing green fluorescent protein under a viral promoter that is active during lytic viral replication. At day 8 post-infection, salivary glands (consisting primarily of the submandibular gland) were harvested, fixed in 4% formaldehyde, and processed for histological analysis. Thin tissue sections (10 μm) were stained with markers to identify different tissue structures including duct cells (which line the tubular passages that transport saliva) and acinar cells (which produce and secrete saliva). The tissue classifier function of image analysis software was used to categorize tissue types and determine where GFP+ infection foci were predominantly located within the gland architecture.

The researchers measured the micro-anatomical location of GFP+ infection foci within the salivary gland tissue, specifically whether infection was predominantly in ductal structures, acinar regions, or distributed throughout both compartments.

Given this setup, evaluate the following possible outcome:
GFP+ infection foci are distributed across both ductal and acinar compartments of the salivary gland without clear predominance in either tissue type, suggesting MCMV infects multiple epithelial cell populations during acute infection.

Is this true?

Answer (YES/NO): NO